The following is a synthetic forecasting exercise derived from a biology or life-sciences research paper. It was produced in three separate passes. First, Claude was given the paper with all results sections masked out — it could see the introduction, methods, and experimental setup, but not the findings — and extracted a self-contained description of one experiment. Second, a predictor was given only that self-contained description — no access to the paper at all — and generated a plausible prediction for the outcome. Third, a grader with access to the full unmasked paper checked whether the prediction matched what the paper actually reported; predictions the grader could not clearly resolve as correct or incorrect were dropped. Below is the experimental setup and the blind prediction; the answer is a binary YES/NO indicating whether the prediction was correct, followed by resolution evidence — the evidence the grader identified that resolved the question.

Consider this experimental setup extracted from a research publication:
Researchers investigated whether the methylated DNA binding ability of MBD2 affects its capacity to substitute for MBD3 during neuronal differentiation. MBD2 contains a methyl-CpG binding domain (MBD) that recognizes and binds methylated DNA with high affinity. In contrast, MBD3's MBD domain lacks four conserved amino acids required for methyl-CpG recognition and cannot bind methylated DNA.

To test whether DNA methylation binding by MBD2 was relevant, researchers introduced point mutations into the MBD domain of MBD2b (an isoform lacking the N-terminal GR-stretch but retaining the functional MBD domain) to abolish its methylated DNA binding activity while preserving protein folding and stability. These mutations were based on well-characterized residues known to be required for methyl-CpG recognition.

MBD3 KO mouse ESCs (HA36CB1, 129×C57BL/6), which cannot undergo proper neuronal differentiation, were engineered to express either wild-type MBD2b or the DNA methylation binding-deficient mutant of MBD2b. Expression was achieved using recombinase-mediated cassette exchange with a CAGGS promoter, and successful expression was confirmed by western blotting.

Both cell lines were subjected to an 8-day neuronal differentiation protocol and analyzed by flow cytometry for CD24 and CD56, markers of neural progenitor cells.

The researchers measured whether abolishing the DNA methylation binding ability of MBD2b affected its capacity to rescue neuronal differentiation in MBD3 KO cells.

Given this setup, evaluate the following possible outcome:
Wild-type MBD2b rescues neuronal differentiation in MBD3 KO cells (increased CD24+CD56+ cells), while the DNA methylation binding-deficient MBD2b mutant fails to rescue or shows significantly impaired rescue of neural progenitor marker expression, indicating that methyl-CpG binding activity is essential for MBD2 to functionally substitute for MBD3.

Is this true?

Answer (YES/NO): NO